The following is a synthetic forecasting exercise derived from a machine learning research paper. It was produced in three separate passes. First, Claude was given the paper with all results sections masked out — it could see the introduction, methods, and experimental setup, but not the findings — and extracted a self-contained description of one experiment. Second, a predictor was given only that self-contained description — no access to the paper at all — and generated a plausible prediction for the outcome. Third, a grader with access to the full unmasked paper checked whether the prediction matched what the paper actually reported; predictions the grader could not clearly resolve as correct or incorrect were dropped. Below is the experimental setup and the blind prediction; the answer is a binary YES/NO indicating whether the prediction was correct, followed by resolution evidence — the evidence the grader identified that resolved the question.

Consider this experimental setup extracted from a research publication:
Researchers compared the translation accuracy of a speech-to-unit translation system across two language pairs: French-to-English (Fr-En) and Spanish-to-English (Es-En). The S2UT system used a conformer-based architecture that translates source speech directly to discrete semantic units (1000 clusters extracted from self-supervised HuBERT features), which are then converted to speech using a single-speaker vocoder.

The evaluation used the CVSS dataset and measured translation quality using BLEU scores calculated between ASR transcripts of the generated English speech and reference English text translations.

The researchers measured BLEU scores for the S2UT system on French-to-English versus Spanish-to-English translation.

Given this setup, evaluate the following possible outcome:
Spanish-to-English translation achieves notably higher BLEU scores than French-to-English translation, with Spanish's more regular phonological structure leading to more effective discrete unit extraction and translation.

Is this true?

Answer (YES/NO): NO